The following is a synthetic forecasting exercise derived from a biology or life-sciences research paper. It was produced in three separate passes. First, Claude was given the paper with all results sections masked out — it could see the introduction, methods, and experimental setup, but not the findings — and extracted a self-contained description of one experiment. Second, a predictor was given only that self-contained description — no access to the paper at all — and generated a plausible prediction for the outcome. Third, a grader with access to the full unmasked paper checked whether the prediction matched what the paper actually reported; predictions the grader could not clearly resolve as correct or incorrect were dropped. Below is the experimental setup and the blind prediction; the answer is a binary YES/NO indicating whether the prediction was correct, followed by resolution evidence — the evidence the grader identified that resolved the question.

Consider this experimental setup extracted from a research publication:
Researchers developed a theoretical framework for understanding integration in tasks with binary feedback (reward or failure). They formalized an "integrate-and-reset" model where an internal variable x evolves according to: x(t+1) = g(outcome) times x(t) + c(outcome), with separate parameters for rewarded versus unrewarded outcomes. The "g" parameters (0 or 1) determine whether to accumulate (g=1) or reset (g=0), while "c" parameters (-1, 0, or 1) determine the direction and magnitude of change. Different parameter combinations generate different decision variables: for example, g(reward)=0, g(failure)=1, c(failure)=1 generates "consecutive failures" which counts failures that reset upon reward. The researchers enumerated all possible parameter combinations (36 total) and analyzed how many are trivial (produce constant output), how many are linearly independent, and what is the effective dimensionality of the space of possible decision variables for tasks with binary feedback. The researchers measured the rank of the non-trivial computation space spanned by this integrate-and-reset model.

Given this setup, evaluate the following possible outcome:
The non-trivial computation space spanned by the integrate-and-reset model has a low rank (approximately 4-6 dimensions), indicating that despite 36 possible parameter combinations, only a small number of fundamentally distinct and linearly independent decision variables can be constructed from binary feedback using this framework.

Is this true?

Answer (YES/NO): NO